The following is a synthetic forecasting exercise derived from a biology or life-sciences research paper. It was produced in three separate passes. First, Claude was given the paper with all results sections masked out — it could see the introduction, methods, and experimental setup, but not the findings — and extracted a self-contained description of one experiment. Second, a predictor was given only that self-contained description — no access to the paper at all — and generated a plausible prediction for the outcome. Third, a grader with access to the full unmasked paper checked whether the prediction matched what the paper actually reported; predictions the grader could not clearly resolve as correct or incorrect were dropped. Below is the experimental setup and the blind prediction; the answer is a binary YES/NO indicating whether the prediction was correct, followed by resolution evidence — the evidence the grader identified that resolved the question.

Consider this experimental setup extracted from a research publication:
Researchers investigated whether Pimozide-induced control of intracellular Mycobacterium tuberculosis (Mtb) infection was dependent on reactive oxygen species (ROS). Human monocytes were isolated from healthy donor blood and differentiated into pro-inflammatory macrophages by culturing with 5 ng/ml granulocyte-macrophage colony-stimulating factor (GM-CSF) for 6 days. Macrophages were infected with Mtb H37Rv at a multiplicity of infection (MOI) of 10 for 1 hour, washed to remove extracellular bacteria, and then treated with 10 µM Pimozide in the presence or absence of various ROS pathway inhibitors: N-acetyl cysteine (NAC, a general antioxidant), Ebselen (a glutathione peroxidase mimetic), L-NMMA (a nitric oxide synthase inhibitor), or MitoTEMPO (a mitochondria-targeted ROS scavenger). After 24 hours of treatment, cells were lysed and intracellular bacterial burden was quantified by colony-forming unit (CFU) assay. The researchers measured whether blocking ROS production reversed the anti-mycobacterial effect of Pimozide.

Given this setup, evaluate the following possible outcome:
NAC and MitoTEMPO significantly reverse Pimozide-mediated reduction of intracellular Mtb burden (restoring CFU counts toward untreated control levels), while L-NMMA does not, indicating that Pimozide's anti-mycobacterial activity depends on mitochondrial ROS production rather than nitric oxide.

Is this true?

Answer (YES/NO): NO